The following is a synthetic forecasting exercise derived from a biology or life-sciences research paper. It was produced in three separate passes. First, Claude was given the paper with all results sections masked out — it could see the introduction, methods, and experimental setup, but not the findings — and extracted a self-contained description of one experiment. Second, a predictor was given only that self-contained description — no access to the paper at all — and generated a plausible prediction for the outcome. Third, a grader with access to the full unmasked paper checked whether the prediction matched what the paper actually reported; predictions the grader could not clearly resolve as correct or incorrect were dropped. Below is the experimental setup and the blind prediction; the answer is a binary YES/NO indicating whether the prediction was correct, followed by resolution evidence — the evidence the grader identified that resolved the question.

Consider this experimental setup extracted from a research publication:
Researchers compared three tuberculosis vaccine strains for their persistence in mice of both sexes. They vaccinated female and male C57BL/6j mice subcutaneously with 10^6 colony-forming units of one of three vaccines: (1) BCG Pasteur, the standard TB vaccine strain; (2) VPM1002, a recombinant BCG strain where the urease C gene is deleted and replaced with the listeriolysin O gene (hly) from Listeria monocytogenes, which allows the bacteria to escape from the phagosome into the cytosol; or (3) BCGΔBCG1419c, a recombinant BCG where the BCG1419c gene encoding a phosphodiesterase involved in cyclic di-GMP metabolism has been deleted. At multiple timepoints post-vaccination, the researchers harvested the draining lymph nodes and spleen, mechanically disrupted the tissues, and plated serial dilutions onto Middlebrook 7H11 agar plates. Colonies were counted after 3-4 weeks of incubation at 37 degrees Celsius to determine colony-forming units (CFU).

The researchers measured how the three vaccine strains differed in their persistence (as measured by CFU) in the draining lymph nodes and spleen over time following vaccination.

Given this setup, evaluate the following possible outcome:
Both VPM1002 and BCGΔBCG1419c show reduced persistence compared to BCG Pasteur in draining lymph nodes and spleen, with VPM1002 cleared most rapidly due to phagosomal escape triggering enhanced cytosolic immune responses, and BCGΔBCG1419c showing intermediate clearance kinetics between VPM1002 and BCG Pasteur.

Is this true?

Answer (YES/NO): NO